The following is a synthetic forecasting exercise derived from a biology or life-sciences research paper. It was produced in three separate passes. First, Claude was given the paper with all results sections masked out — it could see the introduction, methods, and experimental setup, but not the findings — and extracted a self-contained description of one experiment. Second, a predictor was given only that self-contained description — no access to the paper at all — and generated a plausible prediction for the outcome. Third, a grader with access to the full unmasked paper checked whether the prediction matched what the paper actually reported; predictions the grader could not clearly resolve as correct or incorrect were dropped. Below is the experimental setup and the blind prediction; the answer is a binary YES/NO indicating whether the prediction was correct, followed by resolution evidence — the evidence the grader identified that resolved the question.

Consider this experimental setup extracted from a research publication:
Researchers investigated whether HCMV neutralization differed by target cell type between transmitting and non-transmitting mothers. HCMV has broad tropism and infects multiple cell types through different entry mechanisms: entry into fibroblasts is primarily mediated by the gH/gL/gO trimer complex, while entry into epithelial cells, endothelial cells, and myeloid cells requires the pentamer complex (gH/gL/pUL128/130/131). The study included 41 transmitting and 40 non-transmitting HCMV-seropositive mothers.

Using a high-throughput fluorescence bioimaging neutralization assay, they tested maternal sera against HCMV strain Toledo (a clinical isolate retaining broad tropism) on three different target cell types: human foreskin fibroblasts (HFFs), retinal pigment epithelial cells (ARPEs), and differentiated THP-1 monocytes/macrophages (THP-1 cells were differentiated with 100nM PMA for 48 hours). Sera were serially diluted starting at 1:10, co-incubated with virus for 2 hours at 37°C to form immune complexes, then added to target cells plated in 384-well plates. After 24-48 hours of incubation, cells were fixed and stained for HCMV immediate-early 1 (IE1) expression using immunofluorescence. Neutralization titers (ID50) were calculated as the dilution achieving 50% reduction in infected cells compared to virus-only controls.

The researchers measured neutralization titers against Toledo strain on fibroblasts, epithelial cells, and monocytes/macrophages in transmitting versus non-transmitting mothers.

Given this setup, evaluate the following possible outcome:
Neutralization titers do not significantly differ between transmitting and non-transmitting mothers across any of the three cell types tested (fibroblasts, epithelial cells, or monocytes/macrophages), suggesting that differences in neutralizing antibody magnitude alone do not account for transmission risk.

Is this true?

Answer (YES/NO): NO